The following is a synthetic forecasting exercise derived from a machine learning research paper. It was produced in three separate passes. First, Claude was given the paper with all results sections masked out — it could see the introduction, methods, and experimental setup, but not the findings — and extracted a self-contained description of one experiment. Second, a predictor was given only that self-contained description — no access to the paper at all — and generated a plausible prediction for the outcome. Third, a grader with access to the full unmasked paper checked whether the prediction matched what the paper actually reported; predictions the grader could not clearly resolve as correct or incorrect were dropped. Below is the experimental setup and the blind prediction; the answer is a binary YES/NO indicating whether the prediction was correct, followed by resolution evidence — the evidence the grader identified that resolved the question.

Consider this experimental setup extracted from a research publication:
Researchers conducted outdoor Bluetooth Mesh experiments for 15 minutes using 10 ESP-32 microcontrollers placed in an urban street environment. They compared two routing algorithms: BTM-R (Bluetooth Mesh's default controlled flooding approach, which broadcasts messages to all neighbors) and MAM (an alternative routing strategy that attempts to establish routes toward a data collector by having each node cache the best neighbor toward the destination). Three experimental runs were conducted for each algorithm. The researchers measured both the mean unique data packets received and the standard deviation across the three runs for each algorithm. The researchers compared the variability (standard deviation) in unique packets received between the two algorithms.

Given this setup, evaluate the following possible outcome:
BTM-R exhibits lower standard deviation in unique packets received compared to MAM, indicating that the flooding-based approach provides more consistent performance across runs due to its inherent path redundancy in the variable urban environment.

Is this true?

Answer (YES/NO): YES